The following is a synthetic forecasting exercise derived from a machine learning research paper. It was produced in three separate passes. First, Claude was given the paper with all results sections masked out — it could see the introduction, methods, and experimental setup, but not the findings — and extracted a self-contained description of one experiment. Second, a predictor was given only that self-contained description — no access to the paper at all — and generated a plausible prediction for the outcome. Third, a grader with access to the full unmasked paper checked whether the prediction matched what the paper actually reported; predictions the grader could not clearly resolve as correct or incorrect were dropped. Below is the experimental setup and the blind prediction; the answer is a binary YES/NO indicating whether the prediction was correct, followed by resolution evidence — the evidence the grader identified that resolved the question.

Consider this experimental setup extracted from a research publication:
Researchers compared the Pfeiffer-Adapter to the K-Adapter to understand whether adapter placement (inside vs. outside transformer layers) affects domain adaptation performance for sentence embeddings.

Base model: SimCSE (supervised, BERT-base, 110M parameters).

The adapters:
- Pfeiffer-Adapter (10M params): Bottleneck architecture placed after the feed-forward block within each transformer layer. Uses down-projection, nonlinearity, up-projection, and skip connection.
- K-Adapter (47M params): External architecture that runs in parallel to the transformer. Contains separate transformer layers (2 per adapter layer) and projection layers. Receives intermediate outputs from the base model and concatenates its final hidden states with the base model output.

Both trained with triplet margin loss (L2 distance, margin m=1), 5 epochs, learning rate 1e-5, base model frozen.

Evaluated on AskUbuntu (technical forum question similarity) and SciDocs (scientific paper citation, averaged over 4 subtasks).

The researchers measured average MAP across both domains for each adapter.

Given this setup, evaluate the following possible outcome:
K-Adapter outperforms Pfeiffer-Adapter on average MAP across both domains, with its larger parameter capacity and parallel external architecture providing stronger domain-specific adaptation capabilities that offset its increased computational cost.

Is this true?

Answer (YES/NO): NO